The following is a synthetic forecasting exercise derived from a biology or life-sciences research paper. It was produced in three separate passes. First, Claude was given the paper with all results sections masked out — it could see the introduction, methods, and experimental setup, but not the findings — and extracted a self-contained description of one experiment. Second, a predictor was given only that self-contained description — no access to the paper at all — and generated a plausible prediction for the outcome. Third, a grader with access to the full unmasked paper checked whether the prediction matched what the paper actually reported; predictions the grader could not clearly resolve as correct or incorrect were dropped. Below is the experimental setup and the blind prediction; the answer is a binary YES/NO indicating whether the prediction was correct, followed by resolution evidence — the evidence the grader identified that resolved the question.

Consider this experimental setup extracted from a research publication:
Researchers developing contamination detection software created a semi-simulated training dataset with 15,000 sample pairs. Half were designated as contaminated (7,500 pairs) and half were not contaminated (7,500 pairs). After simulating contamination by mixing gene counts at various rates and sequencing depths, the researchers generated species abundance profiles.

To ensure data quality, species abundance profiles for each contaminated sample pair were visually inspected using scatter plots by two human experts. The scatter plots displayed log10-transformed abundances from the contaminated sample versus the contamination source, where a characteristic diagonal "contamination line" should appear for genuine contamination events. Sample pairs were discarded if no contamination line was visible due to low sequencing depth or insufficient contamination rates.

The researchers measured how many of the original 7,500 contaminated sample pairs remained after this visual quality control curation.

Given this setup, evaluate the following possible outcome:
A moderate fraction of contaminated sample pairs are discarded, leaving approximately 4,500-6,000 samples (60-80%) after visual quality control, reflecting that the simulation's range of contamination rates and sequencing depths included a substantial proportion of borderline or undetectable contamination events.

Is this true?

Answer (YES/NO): YES